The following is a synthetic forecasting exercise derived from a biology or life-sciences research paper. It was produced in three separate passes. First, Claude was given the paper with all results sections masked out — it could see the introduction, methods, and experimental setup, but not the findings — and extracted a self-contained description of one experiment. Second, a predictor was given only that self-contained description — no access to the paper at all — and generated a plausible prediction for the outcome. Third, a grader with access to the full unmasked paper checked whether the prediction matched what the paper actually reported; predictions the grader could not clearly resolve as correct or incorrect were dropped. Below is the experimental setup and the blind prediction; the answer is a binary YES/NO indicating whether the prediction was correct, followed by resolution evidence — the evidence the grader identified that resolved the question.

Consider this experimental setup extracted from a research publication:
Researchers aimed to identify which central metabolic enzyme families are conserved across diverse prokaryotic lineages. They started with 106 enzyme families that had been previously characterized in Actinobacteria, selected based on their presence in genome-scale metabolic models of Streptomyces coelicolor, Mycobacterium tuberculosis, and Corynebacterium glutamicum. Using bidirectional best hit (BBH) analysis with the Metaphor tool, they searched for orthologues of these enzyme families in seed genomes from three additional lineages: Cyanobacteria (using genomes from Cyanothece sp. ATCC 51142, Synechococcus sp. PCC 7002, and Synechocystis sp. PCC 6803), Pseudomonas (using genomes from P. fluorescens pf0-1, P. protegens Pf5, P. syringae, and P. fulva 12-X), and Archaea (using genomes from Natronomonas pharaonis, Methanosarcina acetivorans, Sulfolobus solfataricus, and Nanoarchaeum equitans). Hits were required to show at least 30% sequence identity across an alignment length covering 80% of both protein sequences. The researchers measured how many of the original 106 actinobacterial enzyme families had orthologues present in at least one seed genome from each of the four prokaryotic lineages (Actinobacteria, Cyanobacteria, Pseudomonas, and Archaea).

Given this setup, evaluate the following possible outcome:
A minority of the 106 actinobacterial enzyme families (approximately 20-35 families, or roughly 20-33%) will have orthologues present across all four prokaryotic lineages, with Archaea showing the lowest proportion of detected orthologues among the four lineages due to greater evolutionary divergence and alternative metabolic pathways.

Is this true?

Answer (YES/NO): NO